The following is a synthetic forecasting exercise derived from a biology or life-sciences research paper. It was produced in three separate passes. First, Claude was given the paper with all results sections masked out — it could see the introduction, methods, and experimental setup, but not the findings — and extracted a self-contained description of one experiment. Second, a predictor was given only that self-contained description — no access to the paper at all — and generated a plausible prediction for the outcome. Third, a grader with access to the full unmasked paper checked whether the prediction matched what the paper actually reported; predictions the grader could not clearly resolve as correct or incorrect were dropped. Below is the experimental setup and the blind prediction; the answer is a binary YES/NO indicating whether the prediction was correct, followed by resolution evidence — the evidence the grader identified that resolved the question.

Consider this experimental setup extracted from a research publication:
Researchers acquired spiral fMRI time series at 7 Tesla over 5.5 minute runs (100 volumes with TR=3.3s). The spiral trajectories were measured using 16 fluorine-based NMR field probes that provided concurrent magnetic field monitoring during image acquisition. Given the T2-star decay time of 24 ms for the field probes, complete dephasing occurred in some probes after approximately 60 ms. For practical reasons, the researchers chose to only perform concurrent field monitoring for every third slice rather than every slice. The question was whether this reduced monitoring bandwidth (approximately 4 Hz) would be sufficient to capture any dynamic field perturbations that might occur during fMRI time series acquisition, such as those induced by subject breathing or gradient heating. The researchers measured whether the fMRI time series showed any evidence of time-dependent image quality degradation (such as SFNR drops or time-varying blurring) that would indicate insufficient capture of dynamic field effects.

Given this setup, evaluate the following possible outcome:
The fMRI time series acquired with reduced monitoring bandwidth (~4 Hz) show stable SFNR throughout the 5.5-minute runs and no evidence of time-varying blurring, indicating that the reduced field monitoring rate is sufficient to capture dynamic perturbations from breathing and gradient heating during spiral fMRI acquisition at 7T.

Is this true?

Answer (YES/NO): YES